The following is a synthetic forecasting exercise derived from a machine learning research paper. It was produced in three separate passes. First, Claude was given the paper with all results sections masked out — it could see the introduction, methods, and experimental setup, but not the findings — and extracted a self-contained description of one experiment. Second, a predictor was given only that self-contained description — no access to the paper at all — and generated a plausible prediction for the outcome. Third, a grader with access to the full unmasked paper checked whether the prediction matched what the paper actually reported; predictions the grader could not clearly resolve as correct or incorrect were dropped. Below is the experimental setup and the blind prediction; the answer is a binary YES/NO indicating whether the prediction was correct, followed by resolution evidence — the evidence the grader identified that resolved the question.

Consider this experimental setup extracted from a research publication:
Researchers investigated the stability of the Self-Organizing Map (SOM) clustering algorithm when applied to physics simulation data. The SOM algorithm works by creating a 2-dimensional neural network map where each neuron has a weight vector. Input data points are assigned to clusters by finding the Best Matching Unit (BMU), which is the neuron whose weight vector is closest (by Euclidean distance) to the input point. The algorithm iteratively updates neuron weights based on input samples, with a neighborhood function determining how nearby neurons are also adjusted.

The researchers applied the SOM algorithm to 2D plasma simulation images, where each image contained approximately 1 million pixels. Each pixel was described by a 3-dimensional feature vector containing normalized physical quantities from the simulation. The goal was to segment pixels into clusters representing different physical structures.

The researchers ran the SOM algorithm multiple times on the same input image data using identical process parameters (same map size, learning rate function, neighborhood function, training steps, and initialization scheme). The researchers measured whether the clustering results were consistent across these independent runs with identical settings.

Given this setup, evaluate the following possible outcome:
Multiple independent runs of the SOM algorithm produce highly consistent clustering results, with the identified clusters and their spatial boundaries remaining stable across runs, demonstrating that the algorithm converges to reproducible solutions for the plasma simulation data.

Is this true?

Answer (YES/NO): NO